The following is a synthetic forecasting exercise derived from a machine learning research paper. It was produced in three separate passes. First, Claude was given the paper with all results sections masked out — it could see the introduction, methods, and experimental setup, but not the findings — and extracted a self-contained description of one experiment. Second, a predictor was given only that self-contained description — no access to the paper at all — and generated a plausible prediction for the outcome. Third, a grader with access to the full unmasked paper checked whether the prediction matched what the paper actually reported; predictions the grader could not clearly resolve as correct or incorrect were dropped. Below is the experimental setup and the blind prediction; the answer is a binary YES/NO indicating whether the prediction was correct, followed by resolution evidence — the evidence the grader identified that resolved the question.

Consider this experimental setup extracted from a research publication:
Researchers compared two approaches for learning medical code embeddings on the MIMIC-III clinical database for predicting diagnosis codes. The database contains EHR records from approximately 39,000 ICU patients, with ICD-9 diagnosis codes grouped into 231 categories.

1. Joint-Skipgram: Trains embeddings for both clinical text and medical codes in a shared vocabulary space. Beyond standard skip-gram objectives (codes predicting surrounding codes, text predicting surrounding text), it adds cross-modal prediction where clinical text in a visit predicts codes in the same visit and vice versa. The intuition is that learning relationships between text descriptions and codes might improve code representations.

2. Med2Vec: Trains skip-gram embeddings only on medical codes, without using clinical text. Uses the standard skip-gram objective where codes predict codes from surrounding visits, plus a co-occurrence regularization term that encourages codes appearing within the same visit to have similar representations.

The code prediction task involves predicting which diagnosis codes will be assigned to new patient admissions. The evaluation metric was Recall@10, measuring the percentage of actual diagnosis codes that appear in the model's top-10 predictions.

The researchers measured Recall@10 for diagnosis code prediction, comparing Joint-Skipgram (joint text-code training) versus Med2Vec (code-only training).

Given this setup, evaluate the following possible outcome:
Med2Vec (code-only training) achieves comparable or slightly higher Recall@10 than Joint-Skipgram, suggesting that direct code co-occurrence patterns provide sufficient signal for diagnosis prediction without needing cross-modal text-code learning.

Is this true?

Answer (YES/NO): YES